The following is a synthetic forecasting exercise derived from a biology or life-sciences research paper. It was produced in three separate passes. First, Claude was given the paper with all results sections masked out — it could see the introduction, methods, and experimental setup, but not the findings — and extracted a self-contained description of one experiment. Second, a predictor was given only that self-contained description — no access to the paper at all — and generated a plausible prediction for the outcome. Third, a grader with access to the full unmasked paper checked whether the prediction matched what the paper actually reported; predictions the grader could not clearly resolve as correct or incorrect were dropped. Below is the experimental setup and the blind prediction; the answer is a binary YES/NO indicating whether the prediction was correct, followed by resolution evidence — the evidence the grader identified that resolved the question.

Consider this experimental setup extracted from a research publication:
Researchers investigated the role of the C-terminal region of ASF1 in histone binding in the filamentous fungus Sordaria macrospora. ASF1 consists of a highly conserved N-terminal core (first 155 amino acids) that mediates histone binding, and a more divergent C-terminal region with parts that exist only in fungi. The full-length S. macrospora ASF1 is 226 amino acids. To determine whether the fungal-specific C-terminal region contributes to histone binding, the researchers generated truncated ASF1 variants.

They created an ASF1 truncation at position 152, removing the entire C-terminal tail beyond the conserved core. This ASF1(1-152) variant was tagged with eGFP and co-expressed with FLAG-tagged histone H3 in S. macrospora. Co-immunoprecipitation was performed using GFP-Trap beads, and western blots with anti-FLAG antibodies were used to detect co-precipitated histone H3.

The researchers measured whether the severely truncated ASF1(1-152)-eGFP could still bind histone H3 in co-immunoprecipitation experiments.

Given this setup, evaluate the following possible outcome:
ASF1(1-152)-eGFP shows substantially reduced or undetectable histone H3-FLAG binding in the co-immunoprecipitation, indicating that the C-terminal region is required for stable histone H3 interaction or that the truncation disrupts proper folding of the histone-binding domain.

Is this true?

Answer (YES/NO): YES